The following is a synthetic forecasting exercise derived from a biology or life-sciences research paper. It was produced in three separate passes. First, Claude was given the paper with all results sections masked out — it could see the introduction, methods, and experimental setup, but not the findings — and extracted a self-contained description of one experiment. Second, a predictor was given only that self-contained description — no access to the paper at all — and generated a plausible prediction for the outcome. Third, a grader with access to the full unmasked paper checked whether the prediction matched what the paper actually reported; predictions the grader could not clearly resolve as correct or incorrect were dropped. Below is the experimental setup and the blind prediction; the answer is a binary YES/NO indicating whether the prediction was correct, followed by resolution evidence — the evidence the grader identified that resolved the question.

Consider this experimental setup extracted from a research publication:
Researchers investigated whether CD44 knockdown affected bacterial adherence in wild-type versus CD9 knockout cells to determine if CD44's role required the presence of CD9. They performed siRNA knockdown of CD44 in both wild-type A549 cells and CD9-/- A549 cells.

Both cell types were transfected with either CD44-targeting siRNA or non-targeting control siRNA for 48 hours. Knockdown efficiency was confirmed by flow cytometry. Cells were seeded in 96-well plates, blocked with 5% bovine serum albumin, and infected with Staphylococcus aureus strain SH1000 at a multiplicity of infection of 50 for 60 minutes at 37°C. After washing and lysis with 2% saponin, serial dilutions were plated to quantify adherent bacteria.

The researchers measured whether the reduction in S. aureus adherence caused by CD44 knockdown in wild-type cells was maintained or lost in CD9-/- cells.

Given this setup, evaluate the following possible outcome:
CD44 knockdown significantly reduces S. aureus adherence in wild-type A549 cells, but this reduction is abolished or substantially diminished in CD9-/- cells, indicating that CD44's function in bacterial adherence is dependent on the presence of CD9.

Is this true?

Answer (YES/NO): YES